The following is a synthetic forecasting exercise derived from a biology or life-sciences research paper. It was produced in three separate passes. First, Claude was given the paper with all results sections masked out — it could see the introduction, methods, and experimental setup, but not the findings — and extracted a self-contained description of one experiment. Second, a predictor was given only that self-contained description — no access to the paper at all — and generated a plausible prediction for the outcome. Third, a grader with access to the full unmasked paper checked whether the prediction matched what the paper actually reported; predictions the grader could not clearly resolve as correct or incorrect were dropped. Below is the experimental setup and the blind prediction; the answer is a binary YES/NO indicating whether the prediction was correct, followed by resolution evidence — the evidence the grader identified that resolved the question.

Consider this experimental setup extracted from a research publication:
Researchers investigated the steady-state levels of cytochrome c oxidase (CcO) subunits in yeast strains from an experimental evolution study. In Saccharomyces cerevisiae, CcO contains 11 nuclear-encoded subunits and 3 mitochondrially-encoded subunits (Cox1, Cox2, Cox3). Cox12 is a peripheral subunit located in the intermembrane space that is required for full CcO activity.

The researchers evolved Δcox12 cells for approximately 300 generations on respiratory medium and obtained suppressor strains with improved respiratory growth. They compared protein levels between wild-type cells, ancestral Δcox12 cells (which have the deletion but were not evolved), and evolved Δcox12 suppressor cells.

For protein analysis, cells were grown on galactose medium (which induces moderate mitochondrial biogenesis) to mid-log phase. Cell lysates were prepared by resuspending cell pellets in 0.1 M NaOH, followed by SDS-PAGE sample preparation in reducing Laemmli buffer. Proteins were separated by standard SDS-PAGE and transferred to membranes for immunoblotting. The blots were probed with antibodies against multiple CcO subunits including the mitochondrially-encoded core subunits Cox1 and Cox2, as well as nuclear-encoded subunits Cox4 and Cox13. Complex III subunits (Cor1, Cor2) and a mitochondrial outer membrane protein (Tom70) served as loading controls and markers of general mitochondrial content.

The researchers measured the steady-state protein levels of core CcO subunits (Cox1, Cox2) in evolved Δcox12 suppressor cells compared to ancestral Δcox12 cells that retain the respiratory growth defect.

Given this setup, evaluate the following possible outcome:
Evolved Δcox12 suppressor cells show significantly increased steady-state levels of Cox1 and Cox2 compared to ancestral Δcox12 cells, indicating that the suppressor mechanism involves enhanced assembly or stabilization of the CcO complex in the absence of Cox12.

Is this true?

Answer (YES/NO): YES